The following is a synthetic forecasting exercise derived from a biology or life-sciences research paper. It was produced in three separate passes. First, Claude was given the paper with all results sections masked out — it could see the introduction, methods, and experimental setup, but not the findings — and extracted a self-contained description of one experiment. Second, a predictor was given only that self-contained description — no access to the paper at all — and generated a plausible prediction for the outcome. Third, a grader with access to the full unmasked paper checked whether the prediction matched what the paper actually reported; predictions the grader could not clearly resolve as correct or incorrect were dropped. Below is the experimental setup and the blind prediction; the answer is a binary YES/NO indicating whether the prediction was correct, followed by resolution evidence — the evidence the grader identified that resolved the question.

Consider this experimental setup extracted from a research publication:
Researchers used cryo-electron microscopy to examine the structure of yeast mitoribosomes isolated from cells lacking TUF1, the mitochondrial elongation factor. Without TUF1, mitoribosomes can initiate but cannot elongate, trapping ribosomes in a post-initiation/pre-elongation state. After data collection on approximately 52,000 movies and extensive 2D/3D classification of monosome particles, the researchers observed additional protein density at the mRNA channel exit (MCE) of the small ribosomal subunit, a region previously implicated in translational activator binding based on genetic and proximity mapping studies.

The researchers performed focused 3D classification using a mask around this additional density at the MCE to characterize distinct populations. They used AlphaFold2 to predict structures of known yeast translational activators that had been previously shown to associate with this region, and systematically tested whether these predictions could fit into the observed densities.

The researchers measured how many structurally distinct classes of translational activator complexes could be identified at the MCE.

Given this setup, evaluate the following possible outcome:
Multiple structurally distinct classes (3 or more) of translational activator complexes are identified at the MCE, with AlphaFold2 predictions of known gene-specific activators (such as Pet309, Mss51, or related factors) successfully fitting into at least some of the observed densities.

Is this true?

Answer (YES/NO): NO